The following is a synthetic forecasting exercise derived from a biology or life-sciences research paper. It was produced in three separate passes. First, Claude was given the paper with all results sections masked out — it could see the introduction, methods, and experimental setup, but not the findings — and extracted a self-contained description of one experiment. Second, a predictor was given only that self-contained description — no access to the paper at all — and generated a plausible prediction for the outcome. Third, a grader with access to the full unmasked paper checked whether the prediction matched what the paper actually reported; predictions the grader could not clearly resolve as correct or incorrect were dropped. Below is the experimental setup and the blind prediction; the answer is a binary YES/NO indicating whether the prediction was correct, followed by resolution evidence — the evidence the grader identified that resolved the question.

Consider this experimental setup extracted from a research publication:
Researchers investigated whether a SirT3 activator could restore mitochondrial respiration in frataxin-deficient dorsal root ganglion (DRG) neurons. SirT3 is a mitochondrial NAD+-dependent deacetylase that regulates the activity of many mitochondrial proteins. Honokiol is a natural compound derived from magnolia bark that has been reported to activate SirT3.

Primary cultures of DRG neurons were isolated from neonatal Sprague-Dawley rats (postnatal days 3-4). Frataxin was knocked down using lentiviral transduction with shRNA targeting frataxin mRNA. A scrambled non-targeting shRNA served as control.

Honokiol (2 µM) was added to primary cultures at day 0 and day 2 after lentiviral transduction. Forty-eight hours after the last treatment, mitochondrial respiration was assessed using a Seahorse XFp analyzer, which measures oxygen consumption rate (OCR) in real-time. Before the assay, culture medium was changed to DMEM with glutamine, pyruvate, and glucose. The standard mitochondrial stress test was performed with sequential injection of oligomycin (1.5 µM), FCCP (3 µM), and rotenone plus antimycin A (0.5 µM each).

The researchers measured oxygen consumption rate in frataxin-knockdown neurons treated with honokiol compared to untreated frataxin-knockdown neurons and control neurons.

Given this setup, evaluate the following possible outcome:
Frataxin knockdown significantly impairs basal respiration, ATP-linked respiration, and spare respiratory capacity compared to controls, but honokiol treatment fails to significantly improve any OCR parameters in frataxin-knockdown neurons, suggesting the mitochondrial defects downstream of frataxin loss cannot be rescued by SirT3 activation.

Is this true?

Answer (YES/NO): NO